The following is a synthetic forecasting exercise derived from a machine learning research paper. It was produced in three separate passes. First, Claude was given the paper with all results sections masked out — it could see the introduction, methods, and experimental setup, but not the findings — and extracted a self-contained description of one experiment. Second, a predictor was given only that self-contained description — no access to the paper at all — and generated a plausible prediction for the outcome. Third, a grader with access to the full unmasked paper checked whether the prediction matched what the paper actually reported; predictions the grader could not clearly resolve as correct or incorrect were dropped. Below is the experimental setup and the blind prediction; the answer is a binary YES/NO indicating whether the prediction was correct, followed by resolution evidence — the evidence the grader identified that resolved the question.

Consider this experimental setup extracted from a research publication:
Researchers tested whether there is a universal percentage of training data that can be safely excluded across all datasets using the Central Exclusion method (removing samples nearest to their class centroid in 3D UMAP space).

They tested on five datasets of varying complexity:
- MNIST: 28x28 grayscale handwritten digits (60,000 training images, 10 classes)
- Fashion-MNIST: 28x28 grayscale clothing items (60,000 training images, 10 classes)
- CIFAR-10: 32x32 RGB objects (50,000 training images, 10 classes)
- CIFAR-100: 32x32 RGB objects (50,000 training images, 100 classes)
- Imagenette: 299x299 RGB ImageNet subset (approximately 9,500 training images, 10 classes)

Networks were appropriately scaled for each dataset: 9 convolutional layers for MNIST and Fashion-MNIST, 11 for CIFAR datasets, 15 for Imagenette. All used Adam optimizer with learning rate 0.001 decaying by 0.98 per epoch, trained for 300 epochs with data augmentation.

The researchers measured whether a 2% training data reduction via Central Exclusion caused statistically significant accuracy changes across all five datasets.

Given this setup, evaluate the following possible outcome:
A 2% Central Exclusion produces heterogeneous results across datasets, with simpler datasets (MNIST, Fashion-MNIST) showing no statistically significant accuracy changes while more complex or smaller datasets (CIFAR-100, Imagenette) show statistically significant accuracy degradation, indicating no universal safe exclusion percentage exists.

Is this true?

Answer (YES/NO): NO